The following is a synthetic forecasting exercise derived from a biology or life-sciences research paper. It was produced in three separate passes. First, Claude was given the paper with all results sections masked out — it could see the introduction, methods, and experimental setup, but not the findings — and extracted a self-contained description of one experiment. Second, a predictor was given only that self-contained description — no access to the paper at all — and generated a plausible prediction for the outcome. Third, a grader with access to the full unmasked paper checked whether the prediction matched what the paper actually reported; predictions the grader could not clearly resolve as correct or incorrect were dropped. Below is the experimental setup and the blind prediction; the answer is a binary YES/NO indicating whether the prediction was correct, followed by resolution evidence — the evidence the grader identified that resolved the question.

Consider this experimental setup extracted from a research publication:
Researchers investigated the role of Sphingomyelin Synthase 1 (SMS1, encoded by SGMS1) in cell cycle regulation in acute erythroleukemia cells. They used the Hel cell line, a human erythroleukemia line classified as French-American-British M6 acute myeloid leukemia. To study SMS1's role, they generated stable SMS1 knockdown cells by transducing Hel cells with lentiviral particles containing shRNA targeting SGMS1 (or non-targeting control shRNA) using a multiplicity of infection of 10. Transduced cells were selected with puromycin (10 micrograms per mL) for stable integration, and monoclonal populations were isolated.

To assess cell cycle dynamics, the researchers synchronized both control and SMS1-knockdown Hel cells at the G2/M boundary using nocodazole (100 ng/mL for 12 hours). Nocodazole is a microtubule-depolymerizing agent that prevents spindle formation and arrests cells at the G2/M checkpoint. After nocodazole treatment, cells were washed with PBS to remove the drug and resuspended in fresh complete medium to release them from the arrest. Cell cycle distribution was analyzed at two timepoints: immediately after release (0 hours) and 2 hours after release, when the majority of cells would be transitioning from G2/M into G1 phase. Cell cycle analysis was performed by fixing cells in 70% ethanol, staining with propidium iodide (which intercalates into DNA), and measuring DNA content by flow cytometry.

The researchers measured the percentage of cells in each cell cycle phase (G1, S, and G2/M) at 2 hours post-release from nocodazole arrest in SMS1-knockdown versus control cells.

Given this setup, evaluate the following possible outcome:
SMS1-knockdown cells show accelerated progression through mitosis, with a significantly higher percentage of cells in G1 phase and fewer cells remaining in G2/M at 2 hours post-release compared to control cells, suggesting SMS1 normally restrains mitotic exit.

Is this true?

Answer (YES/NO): NO